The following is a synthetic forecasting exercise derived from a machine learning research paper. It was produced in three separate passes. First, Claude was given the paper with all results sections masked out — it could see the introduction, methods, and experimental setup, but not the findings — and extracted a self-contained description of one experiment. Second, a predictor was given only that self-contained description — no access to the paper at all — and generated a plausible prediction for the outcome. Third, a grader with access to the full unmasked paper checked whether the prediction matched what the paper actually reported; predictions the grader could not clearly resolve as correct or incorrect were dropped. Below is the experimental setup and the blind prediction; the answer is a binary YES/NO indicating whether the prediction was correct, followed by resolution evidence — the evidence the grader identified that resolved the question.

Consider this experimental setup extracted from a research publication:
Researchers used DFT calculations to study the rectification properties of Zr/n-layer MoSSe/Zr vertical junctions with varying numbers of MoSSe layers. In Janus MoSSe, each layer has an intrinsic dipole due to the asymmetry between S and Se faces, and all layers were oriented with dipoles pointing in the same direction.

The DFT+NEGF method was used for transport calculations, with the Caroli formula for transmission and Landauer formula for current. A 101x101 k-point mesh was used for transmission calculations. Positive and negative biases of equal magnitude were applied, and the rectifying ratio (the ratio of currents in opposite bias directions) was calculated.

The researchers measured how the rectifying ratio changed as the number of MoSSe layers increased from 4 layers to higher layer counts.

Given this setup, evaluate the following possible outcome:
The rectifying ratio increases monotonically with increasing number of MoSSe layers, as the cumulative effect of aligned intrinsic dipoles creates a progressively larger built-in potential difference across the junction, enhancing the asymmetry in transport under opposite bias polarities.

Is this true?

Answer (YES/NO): YES